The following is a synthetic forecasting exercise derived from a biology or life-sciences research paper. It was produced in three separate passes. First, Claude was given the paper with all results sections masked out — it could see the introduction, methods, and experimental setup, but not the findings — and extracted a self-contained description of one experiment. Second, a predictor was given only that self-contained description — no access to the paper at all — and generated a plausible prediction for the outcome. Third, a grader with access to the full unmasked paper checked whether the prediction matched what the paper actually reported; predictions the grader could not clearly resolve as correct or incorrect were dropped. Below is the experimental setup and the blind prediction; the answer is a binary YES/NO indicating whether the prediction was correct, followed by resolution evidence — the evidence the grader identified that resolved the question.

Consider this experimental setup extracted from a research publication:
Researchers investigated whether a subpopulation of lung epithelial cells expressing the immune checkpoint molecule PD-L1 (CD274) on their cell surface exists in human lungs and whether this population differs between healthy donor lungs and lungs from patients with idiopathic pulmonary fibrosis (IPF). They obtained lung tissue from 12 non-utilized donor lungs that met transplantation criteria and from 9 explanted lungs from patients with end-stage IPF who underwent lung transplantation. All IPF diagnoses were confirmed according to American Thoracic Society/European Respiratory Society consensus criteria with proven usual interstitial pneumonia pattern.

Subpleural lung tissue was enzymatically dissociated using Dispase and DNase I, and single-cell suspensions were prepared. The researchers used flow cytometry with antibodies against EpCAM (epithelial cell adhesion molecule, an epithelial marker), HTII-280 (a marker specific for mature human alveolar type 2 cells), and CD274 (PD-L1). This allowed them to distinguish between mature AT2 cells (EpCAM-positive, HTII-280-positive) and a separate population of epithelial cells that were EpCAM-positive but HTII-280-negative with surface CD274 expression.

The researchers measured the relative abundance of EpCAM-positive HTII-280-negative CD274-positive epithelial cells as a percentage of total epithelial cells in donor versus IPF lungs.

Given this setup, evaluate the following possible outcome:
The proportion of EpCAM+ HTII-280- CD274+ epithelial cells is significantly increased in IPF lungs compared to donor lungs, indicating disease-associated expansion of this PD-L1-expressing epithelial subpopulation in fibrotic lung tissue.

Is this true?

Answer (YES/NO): YES